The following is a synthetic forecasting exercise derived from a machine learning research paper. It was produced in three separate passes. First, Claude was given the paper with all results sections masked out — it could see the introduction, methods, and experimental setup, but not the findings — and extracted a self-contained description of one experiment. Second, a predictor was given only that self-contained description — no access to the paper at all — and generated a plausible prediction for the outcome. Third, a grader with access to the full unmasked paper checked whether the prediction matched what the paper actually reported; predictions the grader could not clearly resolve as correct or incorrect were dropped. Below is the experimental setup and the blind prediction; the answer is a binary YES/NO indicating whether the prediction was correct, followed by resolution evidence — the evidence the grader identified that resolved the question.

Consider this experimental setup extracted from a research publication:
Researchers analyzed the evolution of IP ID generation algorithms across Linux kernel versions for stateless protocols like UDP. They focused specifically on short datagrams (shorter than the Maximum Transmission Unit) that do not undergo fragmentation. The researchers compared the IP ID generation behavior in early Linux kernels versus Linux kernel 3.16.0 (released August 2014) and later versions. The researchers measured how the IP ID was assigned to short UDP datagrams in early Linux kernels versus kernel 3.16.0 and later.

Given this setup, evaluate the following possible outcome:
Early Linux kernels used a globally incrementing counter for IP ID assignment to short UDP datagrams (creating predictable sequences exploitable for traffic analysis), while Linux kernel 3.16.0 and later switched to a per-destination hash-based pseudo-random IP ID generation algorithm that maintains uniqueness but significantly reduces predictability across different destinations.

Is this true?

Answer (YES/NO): NO